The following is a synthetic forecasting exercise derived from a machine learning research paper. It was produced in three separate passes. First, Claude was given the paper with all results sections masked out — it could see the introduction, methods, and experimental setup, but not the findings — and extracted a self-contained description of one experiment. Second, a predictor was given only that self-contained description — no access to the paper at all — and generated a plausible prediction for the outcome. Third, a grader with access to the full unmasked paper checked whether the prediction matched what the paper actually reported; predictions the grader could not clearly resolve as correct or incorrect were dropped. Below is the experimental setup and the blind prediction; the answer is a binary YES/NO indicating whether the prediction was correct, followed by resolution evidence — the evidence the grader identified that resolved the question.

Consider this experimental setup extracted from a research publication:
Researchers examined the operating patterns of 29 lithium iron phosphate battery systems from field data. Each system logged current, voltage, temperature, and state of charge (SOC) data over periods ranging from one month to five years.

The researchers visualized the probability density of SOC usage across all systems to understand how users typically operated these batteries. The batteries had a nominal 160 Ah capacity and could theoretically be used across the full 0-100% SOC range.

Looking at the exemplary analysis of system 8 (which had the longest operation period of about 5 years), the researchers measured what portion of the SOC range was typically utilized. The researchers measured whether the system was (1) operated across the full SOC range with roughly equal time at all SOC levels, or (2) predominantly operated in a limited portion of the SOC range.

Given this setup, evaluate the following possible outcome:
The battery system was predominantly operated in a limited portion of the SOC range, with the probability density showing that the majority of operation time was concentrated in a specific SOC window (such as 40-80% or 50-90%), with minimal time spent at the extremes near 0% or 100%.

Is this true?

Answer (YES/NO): NO